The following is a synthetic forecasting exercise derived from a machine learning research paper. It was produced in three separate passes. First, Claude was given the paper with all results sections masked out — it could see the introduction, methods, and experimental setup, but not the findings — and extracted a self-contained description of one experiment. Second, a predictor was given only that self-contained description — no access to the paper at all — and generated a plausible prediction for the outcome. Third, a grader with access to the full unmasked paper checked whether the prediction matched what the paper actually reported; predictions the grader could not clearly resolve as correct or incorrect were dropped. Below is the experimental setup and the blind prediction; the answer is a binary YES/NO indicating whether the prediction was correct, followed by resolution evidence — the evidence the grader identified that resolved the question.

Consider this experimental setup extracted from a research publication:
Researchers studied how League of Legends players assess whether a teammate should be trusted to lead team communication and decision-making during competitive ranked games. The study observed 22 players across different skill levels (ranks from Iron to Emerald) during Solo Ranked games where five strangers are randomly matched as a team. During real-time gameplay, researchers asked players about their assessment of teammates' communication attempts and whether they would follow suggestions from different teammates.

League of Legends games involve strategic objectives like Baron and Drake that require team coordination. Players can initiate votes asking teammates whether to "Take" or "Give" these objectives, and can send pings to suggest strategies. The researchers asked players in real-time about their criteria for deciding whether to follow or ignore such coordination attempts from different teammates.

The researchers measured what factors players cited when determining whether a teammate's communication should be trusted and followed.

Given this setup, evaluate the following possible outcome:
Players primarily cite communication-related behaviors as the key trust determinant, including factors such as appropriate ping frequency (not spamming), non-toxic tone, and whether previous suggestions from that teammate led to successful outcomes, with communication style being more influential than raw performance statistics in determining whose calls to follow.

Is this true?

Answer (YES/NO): NO